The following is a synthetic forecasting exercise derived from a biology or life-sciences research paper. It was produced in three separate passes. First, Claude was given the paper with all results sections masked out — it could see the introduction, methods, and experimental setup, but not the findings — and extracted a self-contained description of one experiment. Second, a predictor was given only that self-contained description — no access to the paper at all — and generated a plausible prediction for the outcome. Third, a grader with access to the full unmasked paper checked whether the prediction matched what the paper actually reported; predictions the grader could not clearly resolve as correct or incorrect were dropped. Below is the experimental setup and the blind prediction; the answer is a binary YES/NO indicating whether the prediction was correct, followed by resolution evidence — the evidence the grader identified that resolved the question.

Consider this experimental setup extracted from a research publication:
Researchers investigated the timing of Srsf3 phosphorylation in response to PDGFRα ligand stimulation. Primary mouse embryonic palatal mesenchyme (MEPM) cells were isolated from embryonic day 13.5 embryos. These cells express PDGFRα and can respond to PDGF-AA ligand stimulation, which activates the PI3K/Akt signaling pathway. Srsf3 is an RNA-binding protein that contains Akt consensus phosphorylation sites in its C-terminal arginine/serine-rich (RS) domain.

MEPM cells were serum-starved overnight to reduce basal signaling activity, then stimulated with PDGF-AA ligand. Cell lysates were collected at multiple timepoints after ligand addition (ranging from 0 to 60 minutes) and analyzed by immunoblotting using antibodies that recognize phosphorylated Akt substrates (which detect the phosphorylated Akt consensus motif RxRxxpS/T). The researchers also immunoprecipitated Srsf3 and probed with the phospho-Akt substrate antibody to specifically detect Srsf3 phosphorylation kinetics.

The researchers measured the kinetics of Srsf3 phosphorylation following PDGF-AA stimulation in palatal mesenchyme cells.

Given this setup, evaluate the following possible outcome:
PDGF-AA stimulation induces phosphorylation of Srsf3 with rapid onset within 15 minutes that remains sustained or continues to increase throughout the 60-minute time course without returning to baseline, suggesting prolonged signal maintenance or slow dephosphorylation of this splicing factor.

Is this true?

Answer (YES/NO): NO